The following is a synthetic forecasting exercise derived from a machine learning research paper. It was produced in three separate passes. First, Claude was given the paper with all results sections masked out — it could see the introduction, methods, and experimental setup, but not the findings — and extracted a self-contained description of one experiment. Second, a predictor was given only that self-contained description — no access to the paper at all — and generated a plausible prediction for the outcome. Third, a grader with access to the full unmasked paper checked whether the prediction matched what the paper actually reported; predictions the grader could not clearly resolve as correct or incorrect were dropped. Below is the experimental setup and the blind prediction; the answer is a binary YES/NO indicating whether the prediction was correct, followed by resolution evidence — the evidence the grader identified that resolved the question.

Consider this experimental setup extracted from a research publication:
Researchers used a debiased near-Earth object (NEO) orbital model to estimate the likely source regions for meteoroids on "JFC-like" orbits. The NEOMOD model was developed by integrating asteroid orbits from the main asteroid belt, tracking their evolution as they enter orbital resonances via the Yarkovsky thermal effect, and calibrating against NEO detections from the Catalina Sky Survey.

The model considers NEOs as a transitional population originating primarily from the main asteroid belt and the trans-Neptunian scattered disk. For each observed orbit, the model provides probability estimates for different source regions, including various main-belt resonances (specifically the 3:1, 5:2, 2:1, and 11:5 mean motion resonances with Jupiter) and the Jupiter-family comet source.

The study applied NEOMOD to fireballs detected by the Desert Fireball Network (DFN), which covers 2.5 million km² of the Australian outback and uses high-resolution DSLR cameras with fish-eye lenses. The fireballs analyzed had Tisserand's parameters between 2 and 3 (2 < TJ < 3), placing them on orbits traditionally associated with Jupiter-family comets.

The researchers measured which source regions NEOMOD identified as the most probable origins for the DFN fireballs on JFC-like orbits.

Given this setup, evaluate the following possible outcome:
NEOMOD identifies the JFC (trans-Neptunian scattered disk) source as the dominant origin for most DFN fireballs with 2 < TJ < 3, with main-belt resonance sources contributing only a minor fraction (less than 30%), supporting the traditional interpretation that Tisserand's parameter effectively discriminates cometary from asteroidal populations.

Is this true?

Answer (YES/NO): NO